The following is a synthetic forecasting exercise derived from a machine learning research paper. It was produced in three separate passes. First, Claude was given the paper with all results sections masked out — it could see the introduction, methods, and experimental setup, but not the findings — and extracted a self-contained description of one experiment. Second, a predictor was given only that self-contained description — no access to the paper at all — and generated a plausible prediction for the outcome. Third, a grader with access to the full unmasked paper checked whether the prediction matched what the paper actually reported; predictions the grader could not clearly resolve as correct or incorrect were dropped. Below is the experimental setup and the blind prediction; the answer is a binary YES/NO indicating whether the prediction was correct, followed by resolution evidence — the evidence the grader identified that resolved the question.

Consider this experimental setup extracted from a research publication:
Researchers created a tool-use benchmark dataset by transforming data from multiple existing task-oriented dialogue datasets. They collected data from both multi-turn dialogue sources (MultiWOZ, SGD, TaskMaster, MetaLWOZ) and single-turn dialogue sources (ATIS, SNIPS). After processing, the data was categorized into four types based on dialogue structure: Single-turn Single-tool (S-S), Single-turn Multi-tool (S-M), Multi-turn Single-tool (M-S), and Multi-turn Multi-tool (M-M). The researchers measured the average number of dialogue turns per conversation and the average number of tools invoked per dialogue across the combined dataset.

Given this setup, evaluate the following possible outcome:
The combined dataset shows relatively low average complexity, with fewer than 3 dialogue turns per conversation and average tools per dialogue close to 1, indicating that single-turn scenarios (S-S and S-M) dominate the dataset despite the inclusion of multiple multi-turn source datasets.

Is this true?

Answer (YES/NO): NO